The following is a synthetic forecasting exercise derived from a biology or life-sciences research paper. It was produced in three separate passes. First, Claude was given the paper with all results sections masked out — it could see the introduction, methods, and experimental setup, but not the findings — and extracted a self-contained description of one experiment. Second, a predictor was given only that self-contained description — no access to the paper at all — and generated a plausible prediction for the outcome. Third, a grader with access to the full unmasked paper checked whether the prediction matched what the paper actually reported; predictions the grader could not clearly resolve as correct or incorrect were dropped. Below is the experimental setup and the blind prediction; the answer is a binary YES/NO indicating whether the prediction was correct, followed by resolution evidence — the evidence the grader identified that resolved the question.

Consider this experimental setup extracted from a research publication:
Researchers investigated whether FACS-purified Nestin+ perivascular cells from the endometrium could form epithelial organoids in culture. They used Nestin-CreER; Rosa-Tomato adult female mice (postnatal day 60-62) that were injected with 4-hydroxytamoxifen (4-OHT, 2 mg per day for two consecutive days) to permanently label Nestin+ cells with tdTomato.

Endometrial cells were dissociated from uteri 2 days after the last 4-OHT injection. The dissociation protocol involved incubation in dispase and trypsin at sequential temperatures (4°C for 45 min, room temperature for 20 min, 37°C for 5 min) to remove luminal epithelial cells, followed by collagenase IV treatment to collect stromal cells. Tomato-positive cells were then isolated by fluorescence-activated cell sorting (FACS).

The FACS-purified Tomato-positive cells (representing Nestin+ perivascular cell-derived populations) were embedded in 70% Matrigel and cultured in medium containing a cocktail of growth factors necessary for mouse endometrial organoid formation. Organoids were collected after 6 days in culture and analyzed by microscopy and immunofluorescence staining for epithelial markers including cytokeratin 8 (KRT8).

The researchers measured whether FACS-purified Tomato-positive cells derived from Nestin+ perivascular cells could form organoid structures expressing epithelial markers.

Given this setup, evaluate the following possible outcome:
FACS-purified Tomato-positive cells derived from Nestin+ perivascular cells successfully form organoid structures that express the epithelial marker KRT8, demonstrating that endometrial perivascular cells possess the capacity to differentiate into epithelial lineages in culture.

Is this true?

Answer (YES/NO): YES